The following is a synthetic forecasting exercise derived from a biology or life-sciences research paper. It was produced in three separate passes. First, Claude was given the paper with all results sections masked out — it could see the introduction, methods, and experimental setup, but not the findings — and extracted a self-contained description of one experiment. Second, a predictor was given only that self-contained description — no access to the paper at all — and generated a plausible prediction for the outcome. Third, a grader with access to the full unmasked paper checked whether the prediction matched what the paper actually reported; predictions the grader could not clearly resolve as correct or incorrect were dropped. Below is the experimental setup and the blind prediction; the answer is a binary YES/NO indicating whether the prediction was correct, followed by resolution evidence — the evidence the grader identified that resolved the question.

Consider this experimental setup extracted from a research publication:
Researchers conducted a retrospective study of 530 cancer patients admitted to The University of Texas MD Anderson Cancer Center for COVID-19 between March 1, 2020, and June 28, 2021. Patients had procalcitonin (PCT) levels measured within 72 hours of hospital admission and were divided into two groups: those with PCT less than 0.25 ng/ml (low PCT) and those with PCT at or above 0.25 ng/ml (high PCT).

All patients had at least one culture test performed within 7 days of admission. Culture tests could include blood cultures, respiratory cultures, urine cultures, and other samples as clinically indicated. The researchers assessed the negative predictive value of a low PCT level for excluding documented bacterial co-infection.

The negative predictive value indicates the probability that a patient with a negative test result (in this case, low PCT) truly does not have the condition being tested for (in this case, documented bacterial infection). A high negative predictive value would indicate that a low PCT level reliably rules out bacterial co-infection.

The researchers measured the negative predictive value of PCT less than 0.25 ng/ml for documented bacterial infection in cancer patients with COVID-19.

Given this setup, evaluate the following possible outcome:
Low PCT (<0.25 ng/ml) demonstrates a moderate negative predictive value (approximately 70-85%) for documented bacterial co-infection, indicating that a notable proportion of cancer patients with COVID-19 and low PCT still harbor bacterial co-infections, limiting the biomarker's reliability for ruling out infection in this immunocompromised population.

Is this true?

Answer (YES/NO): NO